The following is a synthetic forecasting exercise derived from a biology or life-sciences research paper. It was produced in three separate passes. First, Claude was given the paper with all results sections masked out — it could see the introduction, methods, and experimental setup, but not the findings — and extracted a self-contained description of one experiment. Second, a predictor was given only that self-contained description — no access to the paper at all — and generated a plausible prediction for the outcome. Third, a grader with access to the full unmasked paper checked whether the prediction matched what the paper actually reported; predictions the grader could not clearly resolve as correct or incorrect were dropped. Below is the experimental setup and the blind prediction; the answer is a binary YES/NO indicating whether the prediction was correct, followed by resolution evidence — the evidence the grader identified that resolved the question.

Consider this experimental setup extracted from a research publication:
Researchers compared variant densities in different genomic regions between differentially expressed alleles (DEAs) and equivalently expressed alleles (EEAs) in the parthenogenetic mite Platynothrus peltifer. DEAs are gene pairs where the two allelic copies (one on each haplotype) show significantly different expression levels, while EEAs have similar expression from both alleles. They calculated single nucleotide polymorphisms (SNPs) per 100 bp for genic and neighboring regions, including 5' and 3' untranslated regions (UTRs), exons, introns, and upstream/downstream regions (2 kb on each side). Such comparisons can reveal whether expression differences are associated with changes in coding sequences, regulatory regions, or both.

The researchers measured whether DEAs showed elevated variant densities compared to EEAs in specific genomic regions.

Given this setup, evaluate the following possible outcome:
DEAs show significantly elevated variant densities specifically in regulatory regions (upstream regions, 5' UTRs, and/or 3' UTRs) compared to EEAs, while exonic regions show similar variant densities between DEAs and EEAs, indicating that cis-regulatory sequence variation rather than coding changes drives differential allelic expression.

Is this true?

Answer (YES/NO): NO